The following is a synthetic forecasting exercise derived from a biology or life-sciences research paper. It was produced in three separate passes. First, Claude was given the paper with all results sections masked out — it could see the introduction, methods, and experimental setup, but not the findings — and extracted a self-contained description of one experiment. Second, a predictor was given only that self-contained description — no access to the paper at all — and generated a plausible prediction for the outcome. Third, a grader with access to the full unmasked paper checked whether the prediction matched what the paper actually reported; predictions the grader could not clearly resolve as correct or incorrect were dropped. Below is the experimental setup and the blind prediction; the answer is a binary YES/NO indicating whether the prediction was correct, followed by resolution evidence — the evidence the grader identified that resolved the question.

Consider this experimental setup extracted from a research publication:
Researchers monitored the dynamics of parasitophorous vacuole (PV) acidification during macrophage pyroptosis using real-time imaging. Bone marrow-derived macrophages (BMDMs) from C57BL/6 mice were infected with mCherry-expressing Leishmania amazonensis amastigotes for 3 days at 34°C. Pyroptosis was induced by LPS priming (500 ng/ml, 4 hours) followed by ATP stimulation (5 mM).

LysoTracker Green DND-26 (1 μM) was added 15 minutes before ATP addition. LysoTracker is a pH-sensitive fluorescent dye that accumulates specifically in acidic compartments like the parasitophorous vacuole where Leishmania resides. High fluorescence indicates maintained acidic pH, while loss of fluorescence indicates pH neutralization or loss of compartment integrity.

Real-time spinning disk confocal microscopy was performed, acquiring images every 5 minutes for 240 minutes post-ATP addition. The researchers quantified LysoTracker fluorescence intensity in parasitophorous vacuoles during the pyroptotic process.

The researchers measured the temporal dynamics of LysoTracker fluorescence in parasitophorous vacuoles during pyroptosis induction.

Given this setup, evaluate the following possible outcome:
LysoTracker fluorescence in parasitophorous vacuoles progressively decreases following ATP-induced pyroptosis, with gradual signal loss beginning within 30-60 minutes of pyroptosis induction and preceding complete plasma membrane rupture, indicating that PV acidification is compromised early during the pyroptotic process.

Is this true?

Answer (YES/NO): NO